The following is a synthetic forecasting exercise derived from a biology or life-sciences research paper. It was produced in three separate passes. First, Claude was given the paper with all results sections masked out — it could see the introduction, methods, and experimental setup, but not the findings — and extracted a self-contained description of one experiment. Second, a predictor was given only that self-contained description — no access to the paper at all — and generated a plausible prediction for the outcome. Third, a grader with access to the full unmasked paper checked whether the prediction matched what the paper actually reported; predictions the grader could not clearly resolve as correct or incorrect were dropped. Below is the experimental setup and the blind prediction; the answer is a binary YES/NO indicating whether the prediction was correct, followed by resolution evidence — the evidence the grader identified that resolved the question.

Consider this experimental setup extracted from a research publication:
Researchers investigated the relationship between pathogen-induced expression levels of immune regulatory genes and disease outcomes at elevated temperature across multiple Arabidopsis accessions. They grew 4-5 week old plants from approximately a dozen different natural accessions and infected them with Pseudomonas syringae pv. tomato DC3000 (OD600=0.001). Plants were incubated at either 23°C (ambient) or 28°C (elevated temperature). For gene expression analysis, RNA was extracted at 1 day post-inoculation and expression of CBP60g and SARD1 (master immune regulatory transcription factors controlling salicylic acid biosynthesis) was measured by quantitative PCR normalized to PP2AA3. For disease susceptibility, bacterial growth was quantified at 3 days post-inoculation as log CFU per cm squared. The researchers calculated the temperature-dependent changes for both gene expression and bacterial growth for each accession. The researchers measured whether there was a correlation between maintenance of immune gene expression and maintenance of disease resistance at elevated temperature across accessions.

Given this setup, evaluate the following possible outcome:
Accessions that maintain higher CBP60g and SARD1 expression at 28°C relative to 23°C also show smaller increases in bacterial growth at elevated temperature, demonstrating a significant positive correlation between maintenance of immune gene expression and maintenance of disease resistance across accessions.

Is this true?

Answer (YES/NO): NO